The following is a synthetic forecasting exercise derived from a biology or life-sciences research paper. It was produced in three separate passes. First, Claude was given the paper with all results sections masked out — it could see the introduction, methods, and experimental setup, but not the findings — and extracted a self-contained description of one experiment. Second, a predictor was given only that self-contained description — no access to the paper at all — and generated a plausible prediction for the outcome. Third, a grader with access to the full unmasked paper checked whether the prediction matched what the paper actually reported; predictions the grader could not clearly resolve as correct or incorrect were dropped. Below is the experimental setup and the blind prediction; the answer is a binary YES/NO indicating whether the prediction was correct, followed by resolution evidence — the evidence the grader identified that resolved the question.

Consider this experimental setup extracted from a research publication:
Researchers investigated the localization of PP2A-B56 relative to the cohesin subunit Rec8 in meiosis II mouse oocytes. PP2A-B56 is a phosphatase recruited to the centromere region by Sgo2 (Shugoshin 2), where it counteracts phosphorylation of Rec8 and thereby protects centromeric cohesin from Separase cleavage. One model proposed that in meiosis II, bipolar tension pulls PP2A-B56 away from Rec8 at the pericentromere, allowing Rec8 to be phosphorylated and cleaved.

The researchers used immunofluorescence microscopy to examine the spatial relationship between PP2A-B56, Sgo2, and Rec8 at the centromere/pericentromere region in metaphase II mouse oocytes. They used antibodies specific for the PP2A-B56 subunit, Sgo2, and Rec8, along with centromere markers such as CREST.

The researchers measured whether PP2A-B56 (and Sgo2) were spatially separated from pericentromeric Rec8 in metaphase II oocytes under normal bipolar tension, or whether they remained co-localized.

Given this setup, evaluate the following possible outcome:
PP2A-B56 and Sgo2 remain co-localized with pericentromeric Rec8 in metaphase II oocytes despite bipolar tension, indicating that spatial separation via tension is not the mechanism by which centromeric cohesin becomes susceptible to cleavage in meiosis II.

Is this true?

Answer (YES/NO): YES